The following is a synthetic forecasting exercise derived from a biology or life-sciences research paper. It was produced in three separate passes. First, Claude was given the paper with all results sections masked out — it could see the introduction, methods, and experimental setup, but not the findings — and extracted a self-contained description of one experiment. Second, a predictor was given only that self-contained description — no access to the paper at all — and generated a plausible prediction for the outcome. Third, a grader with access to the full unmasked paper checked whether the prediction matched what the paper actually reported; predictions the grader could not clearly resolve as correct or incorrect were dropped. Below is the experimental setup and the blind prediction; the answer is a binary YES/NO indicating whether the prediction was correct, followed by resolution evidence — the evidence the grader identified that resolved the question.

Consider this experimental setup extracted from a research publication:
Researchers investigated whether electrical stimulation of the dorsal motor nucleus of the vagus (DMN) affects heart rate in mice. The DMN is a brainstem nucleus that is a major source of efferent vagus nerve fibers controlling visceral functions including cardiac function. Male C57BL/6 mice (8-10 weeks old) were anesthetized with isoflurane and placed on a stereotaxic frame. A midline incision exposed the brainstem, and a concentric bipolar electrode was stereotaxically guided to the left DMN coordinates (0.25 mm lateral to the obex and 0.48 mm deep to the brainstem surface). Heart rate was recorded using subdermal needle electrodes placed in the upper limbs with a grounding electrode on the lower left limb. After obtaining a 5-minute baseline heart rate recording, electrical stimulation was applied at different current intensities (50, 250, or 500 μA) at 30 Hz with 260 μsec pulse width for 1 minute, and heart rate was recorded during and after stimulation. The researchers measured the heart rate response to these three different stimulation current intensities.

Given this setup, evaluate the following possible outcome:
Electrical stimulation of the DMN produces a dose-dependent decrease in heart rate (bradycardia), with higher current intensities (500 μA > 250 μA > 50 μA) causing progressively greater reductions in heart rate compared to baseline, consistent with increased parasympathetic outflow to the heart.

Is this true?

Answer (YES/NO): NO